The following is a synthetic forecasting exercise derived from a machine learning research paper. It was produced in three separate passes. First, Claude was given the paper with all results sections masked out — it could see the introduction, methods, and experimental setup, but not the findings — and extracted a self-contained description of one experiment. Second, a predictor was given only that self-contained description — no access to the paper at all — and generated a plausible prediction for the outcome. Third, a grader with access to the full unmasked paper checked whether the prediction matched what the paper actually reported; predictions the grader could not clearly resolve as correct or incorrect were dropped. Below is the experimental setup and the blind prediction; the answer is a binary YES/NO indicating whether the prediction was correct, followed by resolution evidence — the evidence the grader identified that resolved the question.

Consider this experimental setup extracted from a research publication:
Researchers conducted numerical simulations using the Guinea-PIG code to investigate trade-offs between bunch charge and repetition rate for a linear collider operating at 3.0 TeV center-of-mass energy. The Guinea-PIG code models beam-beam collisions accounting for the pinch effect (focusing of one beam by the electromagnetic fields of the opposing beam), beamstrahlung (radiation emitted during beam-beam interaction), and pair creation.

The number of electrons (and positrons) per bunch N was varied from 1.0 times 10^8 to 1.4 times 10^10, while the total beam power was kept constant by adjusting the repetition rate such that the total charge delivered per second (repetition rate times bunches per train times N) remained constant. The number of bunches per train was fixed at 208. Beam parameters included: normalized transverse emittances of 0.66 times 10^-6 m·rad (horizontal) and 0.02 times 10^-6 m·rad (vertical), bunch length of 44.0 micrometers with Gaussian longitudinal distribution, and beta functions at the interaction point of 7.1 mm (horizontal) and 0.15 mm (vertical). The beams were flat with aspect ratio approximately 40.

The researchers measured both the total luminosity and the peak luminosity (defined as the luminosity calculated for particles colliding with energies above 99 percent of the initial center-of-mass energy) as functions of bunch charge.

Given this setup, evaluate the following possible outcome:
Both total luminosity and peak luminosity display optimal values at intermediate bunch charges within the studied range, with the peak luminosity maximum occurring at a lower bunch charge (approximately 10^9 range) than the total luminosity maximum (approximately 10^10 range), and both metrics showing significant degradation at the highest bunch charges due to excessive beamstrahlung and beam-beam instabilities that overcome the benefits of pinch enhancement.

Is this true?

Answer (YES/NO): NO